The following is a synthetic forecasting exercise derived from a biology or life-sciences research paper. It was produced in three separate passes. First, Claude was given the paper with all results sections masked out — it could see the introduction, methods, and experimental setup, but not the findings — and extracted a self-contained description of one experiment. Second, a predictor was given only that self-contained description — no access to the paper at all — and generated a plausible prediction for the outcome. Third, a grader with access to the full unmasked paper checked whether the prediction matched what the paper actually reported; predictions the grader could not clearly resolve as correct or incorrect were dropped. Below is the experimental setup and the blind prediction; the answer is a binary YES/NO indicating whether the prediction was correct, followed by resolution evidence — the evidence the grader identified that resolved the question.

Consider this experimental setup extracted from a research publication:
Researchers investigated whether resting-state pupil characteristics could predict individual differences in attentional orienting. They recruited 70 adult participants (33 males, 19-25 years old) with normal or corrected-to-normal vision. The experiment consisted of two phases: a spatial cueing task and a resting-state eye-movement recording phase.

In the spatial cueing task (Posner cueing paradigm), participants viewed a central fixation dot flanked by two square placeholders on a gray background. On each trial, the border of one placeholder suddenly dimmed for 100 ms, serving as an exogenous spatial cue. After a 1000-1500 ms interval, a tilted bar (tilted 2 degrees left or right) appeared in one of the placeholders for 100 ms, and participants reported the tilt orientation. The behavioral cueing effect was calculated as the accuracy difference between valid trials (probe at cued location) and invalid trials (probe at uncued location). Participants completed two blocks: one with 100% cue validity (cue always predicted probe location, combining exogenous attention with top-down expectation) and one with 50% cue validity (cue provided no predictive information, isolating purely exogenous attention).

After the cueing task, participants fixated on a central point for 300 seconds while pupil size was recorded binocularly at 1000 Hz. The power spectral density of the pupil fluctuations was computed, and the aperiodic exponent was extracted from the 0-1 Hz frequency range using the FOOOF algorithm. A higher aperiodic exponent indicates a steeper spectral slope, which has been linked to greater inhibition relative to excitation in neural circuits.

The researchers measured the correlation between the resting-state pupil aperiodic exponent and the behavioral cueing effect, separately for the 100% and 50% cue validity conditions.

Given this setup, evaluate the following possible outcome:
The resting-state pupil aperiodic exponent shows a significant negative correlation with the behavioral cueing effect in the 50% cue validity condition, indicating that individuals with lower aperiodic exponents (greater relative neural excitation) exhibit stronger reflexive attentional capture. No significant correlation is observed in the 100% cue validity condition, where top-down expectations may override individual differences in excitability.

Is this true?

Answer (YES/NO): NO